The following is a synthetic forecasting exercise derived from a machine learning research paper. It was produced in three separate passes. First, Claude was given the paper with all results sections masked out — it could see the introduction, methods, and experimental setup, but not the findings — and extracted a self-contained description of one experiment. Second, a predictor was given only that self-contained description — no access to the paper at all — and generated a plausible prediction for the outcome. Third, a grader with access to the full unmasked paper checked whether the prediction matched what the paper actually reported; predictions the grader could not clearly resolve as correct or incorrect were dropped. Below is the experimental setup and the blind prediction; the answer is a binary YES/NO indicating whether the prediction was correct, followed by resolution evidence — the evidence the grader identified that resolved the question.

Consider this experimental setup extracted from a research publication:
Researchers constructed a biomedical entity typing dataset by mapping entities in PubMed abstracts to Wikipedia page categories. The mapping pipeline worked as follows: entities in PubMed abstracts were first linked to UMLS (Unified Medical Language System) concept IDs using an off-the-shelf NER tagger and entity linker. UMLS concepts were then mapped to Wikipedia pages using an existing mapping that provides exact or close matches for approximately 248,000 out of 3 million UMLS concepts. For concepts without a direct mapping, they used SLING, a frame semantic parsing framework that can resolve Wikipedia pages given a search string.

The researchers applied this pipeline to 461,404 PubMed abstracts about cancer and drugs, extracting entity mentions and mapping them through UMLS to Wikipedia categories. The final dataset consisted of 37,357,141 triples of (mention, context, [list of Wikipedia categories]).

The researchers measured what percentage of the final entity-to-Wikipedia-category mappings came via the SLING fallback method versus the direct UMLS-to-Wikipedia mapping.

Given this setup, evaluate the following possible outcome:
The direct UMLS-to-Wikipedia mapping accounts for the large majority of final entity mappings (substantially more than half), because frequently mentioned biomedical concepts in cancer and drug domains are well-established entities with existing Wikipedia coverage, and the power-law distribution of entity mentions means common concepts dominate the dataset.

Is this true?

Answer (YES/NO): YES